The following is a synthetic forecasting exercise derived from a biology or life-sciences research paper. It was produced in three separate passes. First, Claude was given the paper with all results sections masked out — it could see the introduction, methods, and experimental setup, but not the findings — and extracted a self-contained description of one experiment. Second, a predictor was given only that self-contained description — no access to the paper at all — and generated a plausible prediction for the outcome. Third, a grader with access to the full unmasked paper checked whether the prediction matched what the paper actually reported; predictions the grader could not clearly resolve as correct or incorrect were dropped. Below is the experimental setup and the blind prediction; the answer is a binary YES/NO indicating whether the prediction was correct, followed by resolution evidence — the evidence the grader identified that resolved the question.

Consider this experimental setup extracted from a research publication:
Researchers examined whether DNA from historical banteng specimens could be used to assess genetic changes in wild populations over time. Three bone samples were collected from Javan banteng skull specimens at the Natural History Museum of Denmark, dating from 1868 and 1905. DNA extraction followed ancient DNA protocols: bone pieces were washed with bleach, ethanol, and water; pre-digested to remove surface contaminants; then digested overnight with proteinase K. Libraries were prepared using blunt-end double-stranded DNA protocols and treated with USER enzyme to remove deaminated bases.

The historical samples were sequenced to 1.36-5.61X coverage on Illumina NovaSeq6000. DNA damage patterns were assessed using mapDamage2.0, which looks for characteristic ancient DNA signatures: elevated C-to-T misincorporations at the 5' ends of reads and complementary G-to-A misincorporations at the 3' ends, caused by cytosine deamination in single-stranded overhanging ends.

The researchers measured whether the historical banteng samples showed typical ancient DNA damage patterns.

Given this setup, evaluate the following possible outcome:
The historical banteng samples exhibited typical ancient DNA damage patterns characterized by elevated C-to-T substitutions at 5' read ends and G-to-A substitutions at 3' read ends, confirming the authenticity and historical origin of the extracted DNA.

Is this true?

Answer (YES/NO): NO